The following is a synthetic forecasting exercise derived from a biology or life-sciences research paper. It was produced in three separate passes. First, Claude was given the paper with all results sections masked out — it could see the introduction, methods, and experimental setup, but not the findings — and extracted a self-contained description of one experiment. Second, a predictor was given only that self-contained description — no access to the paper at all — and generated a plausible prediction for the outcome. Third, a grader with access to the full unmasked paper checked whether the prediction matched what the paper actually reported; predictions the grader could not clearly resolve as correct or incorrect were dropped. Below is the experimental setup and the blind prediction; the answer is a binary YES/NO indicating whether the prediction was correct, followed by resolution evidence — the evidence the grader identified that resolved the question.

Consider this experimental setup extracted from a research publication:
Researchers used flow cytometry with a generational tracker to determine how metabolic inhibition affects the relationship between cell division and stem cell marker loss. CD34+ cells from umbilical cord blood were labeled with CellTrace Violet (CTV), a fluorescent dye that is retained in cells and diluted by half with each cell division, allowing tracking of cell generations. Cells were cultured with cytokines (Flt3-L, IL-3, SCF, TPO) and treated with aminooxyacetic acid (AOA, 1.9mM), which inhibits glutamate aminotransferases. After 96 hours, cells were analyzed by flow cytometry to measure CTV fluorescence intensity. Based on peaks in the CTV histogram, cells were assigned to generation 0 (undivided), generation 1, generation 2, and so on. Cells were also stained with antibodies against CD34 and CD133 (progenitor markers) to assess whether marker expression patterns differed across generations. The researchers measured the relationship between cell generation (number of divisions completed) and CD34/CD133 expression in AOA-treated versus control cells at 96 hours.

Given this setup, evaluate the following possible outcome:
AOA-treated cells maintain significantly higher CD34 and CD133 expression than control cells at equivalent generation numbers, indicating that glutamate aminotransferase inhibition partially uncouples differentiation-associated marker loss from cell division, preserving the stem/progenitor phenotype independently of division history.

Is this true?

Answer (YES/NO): NO